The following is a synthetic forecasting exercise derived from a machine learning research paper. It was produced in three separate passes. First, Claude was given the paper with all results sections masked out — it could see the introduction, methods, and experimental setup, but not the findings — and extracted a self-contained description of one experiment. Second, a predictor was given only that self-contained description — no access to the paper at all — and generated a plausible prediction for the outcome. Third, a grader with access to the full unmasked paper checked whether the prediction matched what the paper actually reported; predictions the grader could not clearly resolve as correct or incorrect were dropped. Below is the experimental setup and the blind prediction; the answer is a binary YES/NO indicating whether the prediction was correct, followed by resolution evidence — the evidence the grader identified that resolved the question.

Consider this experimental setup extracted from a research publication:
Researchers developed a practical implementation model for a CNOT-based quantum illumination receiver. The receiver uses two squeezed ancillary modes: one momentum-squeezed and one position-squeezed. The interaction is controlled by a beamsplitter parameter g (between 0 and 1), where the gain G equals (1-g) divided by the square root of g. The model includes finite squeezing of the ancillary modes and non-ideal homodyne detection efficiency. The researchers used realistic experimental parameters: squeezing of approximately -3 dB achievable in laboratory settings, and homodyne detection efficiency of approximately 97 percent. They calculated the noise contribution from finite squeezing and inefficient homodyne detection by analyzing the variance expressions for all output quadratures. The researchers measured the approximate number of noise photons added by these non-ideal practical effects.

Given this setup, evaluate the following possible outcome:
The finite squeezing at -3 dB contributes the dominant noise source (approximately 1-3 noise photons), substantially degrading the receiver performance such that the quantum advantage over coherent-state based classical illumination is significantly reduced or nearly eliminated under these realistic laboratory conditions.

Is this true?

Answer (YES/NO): NO